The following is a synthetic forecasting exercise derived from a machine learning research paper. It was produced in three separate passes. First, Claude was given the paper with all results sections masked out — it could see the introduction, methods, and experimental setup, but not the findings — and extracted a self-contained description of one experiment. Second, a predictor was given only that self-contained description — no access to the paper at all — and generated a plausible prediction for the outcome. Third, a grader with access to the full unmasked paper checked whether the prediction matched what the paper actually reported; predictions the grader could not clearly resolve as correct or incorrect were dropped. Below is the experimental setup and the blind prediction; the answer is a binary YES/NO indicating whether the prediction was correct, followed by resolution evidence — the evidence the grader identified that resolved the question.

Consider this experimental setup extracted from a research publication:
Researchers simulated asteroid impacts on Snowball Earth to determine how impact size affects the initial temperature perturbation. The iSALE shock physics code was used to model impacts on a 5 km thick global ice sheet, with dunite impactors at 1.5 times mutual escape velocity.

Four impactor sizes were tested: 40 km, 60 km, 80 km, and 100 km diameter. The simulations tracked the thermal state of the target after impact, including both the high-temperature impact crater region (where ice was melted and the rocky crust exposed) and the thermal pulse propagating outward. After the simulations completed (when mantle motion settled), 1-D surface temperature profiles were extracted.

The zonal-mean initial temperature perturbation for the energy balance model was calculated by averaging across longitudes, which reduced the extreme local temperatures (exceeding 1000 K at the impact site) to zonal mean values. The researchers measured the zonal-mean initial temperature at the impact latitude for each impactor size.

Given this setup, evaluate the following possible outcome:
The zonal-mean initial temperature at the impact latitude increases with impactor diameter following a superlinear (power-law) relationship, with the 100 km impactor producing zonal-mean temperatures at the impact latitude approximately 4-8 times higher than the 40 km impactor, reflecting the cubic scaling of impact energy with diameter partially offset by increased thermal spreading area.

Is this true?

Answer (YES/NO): NO